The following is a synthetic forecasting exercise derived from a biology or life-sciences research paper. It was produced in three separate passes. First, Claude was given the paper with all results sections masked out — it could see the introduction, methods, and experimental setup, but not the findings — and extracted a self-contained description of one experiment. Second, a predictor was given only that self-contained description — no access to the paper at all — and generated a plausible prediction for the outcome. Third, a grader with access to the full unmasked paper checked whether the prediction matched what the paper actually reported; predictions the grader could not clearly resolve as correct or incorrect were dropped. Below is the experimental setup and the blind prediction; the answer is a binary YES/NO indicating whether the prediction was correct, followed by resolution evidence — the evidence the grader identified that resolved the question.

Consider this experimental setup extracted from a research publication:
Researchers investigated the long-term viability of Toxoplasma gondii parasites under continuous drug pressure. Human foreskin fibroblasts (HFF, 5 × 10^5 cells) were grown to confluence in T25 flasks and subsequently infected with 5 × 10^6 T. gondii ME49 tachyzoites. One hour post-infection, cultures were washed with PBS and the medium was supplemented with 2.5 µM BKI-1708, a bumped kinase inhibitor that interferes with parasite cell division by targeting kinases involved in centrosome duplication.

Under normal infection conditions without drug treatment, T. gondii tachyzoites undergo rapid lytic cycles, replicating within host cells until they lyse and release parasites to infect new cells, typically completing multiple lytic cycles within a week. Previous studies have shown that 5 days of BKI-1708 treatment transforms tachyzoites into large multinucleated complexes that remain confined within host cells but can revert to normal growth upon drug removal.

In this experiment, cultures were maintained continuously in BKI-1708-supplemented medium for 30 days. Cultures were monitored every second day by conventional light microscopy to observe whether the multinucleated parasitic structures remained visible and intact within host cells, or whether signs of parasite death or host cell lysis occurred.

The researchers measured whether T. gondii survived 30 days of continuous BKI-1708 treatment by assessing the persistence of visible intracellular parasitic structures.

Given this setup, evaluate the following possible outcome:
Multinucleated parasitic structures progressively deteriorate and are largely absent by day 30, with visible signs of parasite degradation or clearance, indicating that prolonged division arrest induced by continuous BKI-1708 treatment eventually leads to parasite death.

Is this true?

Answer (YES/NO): NO